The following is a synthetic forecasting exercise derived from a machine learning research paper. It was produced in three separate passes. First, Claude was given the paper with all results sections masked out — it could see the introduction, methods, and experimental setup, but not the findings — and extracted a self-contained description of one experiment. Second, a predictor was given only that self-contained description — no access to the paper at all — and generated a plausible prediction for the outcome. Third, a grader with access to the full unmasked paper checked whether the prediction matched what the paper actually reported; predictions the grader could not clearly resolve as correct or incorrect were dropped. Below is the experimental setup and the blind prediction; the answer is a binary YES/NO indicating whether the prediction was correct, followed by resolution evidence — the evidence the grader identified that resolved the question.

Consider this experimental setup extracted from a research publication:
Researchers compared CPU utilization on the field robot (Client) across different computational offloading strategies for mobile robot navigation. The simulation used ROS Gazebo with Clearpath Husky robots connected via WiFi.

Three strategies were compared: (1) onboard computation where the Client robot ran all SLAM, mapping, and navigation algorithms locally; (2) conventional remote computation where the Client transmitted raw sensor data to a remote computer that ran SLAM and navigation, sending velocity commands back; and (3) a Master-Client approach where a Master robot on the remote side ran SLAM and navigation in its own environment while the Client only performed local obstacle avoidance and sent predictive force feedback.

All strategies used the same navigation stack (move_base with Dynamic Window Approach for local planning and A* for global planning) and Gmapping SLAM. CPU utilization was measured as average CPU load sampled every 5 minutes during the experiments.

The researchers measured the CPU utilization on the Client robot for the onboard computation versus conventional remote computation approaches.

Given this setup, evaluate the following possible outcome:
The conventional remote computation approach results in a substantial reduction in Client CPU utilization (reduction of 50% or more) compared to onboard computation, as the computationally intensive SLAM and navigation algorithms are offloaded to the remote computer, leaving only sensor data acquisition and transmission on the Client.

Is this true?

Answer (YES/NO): NO